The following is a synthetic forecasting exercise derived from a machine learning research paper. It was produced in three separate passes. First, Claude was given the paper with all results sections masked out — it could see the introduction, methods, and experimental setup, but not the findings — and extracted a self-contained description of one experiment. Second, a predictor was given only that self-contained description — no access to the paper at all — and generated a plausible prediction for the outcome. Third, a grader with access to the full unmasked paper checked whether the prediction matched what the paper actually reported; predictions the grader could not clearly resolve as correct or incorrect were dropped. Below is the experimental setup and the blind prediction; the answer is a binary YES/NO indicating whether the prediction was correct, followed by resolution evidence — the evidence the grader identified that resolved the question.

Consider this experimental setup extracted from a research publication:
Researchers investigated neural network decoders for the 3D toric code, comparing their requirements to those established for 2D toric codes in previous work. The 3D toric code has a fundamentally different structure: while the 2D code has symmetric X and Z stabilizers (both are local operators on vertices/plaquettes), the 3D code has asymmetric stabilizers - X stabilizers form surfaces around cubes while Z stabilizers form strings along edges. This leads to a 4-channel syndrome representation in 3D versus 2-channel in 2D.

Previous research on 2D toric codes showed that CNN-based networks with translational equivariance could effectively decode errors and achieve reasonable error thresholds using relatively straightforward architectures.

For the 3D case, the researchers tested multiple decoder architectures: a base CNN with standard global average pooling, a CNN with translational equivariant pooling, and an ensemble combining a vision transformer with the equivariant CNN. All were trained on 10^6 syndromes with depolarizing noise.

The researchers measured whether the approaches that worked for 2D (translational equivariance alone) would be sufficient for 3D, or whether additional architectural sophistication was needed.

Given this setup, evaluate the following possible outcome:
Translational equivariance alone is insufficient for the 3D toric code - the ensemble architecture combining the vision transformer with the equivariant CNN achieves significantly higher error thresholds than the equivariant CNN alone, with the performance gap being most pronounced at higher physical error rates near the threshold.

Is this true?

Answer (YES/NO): NO